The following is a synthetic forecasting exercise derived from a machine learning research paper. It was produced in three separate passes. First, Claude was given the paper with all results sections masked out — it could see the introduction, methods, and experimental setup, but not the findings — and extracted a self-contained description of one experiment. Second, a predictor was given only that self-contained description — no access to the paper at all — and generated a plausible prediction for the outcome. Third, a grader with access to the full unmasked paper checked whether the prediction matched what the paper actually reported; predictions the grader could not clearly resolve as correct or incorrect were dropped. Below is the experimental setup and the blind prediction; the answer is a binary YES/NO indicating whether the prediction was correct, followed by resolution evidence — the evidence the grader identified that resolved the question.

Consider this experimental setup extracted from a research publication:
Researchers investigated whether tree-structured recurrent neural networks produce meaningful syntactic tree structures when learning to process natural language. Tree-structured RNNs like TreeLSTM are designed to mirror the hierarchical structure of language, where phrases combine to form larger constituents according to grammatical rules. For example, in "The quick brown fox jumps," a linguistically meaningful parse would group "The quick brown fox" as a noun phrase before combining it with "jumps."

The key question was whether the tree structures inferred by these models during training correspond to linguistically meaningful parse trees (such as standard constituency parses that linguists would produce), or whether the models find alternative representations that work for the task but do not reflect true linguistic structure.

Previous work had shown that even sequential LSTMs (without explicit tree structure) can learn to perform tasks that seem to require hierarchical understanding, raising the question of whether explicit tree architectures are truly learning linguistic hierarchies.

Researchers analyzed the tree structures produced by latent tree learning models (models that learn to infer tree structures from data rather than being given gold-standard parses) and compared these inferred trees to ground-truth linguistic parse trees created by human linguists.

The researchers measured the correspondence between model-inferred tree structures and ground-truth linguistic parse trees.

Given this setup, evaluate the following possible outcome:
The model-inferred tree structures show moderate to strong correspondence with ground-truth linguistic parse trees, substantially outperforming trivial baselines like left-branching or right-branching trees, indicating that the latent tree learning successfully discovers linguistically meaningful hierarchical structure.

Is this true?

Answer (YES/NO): NO